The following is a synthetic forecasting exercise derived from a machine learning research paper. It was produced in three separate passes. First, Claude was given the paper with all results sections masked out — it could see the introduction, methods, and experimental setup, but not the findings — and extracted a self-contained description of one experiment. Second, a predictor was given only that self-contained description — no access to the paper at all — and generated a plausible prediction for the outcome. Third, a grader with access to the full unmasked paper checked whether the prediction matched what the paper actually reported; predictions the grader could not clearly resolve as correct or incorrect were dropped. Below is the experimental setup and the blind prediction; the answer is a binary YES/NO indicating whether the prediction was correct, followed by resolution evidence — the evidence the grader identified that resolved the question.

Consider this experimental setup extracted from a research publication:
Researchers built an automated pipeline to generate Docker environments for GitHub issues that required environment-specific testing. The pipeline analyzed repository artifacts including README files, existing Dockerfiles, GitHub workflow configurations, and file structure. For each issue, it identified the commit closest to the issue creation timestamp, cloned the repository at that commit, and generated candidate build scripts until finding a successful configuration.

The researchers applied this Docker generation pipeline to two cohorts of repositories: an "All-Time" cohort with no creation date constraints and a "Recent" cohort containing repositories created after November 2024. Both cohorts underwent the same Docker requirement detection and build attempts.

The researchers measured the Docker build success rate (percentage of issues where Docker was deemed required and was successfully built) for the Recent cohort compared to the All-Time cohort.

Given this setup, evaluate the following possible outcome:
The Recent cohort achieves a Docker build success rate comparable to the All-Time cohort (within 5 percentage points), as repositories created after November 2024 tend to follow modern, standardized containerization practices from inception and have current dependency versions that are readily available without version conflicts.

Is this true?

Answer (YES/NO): NO